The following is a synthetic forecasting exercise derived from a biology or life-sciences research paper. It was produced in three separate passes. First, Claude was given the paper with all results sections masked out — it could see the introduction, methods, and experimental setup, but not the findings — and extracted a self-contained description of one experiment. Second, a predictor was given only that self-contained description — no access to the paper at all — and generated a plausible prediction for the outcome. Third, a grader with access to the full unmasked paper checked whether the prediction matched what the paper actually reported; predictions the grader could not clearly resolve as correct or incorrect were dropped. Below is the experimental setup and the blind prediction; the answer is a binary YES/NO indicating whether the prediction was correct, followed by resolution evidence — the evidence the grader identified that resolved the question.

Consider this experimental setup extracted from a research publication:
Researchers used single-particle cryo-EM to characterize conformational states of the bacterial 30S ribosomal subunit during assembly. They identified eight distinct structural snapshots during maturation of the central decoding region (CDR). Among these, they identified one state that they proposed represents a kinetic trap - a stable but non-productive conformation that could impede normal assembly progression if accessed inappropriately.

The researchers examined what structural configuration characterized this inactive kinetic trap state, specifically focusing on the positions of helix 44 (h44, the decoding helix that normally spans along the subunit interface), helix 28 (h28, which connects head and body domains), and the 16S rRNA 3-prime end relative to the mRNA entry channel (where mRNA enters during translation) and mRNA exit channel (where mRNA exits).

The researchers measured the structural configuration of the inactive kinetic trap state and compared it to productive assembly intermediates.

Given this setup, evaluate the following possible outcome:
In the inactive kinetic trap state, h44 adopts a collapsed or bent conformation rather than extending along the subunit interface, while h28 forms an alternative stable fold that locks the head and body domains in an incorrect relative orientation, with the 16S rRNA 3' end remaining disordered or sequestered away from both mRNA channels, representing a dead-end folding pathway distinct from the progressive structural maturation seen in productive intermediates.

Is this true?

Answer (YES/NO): NO